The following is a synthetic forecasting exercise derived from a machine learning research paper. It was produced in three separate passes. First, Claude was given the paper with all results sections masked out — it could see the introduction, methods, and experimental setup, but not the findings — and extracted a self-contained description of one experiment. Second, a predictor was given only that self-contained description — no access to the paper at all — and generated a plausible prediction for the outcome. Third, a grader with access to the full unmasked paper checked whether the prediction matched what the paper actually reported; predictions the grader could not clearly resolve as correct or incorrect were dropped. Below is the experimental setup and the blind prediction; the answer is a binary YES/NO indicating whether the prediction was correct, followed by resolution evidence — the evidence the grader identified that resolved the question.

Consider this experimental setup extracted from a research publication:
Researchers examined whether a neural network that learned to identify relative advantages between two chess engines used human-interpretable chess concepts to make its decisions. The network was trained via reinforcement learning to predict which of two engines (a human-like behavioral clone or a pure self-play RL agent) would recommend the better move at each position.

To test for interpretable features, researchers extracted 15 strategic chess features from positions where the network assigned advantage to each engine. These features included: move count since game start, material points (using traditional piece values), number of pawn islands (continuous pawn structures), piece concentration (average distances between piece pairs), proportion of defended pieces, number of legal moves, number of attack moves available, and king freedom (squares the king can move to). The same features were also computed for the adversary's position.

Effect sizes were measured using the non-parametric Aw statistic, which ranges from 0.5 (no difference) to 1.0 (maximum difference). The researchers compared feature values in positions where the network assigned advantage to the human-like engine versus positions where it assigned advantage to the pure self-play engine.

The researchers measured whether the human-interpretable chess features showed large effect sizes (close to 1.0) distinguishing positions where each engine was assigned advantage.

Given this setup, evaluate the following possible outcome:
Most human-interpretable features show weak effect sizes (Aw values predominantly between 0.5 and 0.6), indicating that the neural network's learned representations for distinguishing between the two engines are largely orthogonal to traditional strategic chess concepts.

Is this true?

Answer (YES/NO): YES